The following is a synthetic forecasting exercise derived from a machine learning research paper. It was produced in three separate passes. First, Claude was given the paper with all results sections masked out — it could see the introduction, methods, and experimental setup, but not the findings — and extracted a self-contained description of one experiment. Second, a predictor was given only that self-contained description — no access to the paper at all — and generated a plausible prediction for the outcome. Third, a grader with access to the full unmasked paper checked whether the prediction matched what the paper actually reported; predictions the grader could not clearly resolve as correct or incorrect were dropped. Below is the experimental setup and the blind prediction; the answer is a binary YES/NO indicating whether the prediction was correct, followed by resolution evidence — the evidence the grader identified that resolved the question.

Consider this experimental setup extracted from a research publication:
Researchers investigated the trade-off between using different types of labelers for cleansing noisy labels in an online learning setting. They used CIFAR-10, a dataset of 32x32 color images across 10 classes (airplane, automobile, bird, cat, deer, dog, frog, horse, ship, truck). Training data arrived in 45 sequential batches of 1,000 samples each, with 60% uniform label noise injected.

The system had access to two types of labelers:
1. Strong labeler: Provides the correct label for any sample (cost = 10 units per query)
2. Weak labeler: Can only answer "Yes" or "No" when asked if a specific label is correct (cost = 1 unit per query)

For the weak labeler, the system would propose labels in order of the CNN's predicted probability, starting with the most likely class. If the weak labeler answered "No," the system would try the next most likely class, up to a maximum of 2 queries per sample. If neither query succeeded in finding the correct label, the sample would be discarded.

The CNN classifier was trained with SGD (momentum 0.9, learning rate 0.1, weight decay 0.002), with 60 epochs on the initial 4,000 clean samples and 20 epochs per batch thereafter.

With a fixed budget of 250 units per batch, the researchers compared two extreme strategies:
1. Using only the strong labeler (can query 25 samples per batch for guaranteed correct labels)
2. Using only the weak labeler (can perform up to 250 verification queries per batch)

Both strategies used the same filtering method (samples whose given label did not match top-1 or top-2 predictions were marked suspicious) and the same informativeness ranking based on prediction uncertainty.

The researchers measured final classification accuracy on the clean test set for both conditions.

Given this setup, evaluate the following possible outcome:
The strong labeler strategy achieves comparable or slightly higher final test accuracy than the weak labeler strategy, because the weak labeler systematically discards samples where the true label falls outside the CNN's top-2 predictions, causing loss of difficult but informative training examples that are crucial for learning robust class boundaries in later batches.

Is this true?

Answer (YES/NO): NO